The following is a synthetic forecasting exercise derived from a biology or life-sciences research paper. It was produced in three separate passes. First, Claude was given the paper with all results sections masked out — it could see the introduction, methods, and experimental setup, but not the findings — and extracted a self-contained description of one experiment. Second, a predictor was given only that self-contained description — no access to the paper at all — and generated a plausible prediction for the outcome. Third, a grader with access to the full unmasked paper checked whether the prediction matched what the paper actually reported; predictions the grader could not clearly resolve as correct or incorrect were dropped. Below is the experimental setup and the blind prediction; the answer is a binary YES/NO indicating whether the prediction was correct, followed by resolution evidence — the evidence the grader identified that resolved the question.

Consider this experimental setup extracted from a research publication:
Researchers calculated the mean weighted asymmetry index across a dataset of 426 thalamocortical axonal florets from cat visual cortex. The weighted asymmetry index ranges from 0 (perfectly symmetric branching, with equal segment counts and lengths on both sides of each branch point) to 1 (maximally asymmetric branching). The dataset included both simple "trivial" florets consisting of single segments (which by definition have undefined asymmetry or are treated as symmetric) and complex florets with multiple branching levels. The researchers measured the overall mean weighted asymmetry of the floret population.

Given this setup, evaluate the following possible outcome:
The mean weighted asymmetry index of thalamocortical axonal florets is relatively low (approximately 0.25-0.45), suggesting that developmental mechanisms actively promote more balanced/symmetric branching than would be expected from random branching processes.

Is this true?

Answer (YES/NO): NO